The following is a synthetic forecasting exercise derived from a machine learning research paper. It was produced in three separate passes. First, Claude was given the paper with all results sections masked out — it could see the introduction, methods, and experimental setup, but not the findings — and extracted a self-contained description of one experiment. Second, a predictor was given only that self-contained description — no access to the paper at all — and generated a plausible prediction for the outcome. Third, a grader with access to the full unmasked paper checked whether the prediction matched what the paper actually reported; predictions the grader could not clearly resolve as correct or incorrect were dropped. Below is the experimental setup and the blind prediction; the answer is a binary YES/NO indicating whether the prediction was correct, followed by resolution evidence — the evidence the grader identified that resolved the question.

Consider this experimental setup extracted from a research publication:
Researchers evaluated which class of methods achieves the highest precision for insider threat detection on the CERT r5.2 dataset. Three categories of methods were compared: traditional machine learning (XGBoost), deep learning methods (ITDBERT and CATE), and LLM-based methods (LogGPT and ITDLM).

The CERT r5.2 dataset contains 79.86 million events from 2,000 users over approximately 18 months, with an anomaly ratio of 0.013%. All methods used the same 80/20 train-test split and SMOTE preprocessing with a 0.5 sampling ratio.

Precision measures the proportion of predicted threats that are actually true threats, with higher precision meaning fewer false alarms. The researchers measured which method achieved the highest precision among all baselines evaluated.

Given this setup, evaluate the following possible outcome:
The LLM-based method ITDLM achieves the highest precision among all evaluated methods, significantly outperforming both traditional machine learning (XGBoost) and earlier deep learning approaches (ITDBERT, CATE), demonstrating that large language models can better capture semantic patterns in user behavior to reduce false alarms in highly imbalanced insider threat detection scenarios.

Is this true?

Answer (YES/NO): NO